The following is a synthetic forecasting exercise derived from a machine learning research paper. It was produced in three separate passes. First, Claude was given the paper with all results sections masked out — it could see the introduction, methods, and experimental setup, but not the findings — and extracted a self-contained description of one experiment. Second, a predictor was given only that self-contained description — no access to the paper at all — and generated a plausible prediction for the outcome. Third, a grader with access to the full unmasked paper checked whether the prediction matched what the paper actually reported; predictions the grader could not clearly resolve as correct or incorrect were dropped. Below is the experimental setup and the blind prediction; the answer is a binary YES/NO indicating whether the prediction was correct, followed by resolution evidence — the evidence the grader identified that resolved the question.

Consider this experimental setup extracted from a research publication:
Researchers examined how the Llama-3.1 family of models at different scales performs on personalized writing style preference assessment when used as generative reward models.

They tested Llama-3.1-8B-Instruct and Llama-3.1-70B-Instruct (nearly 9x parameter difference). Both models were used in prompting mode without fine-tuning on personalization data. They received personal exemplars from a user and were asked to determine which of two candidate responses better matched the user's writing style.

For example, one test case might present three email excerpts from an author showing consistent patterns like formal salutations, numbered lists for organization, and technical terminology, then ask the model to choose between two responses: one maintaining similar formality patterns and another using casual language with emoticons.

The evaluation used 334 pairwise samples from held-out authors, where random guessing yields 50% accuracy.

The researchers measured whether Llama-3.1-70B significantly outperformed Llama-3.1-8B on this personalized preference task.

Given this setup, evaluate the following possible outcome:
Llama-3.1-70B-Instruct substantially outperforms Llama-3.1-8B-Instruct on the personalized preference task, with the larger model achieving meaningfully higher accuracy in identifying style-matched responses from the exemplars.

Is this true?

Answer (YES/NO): YES